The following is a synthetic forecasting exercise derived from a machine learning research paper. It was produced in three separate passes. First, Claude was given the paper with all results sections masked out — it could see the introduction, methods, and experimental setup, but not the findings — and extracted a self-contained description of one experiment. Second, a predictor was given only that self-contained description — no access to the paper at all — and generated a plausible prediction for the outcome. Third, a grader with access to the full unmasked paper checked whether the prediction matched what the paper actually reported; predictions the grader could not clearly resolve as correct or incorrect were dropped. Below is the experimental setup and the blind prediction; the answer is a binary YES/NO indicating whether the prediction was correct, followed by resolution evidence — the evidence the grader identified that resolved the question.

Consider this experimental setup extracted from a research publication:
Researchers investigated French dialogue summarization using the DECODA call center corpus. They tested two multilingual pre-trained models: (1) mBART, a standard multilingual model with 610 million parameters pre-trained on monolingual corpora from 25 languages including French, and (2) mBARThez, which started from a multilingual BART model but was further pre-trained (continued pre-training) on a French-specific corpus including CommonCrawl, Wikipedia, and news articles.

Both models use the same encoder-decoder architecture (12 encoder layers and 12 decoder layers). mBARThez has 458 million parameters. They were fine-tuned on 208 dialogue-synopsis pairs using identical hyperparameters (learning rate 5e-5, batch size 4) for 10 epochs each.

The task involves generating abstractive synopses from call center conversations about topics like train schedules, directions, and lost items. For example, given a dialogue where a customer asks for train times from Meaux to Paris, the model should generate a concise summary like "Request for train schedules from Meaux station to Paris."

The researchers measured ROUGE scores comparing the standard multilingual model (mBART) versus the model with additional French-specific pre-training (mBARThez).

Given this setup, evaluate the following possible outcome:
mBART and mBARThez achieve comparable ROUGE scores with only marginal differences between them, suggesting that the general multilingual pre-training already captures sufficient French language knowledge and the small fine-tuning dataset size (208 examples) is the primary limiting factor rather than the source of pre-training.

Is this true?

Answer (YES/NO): NO